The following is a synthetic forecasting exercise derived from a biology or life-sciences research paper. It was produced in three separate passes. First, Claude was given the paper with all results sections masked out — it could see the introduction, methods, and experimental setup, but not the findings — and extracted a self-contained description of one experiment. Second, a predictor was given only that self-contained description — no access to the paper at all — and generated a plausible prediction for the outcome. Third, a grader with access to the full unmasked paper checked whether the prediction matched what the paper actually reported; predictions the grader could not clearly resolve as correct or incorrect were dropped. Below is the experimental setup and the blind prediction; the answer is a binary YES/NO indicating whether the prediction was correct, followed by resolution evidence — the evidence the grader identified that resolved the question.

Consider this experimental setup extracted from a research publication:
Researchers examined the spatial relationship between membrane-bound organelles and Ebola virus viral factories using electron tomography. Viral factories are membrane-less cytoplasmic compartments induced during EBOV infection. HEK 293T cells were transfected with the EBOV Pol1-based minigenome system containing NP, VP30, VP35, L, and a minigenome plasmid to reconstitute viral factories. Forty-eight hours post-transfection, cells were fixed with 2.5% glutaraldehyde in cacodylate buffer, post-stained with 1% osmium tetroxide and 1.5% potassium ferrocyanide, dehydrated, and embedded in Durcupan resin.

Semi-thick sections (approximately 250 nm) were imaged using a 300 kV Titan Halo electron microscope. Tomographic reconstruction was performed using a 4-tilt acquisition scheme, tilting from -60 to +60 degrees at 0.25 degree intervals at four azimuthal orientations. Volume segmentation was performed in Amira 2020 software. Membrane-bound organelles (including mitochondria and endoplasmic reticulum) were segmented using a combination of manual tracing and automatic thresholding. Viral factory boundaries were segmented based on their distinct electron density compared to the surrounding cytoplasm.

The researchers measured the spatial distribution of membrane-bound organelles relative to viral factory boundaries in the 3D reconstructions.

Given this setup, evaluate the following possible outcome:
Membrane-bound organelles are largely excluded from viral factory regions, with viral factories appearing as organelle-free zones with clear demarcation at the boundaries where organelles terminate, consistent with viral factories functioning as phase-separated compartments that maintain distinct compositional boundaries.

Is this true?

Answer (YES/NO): NO